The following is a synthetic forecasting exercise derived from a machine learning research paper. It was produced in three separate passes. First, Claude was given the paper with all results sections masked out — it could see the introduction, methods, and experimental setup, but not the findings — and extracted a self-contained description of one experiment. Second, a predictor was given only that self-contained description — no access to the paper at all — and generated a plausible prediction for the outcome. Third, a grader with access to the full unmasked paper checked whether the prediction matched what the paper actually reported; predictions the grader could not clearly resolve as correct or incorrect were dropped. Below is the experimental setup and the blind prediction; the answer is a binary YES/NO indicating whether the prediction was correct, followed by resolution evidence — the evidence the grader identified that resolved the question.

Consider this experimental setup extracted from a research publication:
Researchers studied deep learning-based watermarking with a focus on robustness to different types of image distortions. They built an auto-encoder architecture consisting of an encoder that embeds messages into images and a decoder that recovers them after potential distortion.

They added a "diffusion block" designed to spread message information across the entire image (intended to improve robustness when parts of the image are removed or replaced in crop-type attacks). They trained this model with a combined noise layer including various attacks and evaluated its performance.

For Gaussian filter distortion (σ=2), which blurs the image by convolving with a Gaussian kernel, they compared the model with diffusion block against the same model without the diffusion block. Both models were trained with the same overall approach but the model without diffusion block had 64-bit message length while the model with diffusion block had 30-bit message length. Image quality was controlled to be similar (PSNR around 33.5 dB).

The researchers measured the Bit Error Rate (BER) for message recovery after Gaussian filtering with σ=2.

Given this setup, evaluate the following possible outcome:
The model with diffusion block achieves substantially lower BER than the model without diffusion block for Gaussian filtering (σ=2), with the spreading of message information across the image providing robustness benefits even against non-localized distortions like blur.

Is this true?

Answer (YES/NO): NO